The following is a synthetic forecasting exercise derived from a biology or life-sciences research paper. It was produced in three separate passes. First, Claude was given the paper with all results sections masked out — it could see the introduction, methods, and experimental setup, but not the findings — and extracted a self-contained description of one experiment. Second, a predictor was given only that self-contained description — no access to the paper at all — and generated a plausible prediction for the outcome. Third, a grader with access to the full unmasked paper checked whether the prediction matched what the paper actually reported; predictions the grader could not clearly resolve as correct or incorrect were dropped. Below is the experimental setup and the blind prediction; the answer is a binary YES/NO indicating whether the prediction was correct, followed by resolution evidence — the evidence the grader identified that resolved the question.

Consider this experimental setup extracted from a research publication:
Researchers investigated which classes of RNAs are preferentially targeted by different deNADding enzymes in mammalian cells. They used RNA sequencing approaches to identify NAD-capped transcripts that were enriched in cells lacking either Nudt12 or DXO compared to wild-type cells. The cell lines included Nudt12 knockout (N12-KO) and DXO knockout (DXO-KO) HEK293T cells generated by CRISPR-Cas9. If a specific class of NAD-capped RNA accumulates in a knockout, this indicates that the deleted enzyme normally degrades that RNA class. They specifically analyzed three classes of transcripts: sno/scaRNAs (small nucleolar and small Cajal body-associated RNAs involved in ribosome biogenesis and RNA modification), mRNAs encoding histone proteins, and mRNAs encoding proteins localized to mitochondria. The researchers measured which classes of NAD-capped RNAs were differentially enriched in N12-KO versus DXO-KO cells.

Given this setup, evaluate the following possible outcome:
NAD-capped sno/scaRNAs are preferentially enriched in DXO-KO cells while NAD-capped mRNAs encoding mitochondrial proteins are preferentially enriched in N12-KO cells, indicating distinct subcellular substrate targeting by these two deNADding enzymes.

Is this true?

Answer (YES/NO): YES